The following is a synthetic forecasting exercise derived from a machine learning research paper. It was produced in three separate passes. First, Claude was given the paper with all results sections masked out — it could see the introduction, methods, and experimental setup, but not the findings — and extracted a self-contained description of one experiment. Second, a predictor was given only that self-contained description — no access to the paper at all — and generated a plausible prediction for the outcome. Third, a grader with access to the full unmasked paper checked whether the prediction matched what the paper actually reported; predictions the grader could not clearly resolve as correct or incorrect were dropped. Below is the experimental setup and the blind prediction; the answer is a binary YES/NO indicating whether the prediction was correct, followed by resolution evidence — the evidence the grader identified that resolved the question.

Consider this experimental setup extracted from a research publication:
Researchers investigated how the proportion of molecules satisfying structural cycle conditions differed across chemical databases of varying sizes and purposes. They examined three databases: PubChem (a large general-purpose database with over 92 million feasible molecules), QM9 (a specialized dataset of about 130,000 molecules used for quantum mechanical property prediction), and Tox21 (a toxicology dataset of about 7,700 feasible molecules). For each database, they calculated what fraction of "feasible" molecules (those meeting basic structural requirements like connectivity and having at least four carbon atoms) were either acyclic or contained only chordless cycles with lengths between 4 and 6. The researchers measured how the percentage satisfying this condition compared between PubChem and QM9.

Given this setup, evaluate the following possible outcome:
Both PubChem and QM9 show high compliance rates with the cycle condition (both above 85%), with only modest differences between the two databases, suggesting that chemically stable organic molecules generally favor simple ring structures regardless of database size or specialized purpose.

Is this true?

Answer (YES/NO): NO